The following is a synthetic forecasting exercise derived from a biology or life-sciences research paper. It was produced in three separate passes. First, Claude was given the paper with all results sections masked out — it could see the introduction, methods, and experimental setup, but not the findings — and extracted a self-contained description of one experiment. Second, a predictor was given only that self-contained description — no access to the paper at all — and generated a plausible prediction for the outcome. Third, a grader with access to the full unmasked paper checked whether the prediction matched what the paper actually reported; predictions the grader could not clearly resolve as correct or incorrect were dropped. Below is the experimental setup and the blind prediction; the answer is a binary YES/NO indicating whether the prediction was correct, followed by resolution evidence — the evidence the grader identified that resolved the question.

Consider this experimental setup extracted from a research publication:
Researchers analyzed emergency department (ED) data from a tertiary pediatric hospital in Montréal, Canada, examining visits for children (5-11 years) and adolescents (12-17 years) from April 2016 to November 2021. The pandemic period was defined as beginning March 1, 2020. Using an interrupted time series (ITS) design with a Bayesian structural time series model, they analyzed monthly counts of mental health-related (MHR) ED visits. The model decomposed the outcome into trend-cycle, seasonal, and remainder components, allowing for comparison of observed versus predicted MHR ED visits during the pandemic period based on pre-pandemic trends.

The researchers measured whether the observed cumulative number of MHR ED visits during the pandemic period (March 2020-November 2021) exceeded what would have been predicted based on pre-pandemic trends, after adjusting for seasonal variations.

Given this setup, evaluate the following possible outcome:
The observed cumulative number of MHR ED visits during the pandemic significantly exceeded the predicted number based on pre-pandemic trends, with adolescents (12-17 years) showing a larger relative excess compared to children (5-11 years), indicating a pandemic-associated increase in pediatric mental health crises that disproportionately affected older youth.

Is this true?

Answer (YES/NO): NO